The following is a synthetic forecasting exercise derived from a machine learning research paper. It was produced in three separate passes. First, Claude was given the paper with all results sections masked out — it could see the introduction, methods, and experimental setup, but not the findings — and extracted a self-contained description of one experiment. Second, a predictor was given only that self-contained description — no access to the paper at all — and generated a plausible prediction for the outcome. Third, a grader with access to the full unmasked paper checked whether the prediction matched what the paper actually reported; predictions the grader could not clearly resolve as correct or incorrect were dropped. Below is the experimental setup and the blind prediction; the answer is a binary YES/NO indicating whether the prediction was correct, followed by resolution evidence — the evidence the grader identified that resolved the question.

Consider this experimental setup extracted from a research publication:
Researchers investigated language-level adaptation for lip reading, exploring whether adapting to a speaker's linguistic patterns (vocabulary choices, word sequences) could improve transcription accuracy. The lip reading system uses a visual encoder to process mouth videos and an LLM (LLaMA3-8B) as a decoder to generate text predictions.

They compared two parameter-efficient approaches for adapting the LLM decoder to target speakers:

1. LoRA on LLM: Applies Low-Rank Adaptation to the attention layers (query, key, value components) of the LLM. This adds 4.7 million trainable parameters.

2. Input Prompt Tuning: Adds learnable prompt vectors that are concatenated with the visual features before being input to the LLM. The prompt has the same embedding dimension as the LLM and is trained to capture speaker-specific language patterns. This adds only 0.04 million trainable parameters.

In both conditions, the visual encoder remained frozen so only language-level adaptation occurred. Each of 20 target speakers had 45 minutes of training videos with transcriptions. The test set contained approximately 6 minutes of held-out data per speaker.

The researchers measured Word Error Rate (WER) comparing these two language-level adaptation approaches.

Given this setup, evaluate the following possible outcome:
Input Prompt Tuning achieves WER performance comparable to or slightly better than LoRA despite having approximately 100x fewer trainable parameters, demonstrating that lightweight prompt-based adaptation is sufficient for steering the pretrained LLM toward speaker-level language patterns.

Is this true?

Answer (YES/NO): YES